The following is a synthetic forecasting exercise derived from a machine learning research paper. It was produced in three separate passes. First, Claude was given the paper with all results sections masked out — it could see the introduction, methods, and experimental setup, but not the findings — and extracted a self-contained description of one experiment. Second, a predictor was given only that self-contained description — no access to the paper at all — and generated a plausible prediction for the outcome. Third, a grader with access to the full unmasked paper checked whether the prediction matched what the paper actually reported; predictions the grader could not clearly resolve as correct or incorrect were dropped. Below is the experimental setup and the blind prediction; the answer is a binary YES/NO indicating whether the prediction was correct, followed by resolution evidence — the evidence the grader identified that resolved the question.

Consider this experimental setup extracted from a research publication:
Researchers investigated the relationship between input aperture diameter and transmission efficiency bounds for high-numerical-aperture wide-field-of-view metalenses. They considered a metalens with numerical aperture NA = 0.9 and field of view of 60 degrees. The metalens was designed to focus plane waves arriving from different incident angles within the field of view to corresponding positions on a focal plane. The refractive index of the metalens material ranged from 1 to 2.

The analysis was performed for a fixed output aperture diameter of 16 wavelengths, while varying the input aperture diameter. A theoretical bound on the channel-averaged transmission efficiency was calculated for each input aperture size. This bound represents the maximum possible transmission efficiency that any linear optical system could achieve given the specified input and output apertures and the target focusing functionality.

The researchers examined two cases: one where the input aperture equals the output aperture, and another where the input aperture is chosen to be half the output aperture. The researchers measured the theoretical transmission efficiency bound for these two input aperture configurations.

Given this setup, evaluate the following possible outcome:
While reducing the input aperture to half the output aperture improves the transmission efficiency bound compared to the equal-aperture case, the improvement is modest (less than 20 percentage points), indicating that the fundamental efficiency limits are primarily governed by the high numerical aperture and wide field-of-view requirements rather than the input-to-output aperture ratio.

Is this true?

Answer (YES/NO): NO